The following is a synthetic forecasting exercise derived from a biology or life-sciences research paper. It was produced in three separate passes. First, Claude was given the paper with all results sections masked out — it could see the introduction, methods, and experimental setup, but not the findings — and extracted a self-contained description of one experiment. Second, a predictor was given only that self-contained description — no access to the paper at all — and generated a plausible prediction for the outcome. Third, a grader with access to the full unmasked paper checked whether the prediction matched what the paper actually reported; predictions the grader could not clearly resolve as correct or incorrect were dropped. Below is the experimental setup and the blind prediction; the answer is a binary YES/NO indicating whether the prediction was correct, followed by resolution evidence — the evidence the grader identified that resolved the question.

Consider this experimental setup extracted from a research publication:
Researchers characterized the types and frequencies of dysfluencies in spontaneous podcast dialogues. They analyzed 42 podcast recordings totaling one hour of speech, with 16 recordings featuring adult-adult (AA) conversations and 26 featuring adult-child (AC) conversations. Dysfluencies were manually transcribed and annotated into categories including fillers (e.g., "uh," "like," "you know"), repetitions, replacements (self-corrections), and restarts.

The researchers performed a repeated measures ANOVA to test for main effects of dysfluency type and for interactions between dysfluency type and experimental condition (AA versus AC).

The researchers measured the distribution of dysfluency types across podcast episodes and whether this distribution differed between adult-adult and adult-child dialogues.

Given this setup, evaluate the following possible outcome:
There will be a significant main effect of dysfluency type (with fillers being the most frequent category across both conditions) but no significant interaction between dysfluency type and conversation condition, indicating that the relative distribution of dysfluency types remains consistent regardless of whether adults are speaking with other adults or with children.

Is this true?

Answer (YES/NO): YES